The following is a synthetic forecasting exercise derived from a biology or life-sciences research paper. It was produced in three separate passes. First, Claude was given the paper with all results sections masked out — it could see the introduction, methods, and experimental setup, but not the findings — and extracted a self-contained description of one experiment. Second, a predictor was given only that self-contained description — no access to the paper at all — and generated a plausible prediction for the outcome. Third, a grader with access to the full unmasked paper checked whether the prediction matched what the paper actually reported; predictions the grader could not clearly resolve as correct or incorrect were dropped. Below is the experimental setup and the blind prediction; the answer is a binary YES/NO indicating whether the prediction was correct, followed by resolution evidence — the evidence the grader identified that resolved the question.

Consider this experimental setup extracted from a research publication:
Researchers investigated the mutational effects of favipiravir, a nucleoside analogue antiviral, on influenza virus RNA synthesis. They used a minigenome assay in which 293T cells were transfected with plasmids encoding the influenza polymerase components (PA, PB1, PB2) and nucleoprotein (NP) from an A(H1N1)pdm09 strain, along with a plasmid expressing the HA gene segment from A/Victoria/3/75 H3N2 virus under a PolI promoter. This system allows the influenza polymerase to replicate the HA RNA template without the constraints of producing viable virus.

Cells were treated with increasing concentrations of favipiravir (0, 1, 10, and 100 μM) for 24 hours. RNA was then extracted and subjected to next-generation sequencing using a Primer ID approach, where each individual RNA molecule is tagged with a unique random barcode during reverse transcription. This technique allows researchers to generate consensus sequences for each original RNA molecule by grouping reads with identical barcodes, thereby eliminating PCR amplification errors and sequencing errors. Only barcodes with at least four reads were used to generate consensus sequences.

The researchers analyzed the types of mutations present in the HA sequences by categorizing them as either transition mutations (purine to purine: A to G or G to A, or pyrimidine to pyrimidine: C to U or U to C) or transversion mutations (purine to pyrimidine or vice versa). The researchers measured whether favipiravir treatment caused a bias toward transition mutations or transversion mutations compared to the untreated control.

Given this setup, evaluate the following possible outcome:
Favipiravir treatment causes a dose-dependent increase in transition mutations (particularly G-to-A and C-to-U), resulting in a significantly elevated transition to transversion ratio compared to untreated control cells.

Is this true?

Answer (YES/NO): YES